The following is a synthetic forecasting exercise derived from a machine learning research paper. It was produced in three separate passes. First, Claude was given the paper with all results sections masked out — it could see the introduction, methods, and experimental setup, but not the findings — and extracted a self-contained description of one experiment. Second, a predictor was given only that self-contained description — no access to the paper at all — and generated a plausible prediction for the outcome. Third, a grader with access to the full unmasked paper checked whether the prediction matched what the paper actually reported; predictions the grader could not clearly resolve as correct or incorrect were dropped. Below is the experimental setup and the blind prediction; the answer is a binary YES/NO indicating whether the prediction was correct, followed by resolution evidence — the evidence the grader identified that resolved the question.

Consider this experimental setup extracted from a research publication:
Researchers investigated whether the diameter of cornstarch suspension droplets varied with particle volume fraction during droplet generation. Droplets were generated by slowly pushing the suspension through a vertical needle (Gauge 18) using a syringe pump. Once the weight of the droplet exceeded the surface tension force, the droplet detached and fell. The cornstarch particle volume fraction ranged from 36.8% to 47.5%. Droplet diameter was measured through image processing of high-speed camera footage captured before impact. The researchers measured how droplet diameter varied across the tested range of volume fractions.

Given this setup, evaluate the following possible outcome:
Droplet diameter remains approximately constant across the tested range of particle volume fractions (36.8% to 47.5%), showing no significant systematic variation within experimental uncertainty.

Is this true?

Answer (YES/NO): YES